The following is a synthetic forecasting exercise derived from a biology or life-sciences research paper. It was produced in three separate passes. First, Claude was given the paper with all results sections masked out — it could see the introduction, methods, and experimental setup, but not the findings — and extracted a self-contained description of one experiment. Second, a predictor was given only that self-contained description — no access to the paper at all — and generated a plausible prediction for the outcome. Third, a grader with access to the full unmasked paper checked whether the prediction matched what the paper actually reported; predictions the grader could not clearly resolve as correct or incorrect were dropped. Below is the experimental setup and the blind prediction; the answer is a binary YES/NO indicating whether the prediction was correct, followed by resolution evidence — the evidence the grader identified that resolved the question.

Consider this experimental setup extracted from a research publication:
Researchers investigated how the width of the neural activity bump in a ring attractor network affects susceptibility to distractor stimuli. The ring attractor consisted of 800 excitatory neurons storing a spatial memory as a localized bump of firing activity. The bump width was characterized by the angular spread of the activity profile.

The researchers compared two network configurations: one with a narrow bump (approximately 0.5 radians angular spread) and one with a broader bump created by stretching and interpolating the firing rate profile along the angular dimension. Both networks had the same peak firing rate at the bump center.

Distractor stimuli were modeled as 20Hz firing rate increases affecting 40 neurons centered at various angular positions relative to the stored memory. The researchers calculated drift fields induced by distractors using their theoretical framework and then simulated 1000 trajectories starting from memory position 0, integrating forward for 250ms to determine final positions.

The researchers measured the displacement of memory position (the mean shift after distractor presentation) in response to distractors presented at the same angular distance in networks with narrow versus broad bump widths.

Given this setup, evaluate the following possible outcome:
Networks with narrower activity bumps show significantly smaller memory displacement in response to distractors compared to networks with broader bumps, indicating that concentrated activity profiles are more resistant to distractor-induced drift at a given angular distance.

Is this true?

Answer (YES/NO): YES